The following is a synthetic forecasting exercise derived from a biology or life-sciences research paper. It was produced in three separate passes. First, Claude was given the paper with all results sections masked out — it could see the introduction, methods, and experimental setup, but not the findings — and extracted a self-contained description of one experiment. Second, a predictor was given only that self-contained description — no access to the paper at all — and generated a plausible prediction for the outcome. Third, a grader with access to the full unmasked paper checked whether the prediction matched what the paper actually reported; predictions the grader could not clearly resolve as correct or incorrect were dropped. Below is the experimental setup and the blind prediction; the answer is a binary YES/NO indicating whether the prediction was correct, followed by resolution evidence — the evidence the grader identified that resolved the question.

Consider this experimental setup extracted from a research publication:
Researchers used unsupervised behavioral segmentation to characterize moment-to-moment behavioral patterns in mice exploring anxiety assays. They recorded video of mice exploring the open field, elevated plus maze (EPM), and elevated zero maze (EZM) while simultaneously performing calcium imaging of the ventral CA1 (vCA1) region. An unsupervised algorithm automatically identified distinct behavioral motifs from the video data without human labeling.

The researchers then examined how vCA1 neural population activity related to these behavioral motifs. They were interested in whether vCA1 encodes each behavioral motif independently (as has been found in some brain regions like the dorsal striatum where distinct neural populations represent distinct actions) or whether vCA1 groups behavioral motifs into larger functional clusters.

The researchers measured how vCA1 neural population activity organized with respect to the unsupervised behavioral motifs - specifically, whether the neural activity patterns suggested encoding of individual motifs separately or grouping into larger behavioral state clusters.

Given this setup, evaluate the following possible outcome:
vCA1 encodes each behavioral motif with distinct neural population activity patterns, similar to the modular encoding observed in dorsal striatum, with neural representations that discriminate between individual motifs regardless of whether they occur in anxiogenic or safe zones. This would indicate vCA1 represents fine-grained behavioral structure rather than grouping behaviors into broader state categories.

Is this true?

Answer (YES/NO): NO